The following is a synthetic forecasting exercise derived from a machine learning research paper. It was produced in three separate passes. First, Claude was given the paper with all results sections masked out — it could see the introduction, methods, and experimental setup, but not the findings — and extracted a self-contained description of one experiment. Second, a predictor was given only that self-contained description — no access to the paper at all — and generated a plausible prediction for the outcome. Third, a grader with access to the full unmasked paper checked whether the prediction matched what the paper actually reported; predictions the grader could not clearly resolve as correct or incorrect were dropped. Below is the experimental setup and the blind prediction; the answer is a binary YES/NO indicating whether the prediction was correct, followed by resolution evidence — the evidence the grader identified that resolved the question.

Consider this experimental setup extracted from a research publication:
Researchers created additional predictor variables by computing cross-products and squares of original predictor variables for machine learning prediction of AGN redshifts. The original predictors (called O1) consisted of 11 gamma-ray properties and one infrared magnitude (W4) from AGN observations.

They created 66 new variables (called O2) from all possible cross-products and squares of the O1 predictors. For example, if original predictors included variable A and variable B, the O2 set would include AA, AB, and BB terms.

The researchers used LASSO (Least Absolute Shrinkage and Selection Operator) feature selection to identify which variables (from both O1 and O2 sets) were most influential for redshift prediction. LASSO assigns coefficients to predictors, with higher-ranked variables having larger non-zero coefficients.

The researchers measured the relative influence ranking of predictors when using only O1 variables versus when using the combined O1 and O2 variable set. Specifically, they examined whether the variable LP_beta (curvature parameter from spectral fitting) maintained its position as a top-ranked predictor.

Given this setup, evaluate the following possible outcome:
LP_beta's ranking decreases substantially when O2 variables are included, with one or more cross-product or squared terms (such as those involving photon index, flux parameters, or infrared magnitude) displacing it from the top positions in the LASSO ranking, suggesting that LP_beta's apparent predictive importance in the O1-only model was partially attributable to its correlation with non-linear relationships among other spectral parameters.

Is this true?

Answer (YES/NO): NO